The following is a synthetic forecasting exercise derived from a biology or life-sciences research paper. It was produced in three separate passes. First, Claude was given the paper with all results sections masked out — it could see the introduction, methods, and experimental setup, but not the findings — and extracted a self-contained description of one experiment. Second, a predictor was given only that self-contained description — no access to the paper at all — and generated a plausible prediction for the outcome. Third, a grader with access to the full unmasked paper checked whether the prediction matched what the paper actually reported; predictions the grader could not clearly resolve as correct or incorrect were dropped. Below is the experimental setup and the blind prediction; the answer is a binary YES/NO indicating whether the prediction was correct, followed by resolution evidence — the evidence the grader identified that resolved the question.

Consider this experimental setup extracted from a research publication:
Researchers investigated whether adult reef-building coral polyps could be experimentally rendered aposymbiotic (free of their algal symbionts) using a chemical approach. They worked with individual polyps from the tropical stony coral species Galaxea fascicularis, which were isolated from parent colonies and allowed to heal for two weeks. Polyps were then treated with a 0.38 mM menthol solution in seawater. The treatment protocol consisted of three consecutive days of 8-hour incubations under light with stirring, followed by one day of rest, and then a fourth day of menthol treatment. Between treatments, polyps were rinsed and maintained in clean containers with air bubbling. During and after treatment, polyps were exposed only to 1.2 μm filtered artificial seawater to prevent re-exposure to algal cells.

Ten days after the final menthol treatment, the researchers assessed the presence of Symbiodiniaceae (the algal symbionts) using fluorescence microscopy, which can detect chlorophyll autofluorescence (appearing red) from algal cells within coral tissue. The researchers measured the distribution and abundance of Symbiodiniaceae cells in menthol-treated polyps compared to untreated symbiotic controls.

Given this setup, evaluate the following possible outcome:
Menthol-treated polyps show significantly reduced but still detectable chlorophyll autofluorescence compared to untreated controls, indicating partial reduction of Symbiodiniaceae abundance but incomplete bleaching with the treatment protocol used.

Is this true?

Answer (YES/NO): NO